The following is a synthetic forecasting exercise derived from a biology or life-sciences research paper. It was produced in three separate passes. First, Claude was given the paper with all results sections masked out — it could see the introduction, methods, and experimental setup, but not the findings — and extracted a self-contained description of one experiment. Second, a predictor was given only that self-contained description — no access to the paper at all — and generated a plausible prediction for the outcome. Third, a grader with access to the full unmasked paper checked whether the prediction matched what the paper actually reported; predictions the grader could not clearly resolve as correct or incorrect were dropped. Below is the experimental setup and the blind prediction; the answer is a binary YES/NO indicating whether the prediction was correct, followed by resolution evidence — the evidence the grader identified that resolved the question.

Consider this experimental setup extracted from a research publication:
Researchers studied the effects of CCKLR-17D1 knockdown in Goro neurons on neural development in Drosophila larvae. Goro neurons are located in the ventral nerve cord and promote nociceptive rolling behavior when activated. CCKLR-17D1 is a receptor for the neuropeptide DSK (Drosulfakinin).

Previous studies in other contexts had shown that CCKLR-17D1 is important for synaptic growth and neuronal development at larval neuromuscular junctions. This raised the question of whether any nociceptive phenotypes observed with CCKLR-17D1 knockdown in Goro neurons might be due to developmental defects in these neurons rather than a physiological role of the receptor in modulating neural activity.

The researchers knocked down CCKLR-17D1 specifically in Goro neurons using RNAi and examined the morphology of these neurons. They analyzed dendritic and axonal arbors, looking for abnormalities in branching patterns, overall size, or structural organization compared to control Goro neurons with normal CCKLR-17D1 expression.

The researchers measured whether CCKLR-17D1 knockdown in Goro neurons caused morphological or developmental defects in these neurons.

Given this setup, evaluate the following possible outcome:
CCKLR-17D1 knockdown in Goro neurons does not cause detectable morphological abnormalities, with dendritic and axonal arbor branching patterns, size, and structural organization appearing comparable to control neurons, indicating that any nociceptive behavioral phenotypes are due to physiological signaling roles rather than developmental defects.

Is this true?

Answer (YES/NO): YES